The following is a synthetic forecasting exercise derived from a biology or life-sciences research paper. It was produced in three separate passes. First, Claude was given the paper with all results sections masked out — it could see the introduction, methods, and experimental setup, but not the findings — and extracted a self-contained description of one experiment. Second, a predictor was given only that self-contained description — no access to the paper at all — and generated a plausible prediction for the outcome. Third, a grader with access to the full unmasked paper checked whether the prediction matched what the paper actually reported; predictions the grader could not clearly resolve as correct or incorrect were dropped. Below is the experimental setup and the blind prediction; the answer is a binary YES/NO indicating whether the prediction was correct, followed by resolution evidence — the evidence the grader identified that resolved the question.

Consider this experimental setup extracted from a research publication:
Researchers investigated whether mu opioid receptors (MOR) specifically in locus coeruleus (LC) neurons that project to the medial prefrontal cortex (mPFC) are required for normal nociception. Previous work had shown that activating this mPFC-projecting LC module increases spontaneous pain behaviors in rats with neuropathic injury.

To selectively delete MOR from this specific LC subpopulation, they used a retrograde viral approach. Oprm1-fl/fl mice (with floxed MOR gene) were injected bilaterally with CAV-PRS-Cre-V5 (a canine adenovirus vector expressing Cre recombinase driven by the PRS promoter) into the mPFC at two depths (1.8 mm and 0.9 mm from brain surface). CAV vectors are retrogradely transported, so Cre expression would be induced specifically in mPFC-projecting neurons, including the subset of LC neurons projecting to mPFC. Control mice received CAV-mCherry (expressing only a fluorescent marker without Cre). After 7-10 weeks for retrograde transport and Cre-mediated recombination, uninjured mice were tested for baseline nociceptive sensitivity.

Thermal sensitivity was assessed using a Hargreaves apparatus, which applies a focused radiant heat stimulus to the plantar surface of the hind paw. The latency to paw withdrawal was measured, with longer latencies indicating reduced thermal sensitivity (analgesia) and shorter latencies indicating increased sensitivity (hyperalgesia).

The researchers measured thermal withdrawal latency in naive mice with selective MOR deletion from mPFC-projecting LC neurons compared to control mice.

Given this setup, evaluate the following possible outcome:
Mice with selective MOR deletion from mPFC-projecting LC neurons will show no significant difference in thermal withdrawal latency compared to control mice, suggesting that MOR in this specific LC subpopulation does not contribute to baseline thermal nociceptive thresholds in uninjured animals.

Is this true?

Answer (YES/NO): NO